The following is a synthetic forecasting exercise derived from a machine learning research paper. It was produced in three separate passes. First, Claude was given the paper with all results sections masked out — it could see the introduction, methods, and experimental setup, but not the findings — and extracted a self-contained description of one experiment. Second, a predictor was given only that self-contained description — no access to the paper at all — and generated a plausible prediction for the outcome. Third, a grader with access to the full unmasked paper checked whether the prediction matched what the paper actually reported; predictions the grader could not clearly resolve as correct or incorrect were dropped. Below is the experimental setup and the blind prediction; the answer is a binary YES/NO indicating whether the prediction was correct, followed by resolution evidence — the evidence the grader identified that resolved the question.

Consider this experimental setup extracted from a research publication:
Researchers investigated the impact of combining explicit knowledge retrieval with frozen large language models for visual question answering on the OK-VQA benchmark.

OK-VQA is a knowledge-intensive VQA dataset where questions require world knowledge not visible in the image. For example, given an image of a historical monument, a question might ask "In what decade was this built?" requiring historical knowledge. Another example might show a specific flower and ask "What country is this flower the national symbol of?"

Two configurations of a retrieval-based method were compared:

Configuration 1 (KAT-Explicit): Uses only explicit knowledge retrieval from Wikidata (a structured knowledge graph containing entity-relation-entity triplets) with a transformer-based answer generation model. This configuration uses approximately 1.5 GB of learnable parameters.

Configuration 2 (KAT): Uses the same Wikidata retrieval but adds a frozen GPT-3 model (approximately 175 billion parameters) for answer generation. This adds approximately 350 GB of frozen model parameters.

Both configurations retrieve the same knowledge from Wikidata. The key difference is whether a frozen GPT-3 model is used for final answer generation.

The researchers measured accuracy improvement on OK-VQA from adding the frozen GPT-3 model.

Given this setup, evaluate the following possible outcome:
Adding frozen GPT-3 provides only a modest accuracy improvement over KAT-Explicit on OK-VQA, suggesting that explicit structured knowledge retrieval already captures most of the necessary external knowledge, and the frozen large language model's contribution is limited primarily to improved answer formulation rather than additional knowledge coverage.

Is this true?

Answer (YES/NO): NO